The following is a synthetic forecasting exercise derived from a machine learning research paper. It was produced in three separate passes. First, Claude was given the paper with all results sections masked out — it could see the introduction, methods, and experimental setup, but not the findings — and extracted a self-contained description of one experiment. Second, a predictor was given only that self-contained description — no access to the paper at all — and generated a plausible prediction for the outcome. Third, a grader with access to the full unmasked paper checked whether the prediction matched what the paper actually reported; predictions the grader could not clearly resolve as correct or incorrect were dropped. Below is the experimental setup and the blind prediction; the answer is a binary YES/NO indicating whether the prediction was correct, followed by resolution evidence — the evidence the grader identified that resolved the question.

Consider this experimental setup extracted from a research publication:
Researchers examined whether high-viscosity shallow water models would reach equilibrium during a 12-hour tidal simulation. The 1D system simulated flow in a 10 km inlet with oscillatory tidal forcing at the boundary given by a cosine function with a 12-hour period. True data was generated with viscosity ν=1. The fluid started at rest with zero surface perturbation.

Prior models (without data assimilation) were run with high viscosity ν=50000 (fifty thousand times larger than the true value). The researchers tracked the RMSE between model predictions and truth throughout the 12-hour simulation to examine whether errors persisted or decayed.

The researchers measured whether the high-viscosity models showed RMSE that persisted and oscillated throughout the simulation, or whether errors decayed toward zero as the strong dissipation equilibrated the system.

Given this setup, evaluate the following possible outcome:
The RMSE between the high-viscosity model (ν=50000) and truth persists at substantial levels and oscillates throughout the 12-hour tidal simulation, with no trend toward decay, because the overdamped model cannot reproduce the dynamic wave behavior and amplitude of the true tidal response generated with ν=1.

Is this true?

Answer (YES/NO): YES